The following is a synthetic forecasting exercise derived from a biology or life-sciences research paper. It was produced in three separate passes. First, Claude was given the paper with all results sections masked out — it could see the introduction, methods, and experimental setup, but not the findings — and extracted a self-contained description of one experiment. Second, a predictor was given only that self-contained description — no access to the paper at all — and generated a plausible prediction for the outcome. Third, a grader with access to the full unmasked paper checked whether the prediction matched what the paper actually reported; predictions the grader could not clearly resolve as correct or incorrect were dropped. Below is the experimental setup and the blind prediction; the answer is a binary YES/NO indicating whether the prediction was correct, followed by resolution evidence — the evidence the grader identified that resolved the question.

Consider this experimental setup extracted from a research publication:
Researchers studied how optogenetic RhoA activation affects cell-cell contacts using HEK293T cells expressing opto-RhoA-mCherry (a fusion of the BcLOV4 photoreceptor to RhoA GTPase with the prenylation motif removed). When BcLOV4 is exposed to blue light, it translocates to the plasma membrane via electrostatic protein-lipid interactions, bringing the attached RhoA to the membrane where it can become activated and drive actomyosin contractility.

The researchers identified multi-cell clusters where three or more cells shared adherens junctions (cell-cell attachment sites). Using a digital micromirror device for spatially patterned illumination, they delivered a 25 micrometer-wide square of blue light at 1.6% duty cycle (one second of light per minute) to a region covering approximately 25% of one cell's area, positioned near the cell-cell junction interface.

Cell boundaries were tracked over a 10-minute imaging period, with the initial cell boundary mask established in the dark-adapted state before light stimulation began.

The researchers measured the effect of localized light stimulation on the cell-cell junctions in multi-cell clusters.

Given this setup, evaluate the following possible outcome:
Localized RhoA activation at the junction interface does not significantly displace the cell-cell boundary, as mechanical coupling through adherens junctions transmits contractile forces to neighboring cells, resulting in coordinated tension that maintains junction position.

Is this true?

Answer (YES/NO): NO